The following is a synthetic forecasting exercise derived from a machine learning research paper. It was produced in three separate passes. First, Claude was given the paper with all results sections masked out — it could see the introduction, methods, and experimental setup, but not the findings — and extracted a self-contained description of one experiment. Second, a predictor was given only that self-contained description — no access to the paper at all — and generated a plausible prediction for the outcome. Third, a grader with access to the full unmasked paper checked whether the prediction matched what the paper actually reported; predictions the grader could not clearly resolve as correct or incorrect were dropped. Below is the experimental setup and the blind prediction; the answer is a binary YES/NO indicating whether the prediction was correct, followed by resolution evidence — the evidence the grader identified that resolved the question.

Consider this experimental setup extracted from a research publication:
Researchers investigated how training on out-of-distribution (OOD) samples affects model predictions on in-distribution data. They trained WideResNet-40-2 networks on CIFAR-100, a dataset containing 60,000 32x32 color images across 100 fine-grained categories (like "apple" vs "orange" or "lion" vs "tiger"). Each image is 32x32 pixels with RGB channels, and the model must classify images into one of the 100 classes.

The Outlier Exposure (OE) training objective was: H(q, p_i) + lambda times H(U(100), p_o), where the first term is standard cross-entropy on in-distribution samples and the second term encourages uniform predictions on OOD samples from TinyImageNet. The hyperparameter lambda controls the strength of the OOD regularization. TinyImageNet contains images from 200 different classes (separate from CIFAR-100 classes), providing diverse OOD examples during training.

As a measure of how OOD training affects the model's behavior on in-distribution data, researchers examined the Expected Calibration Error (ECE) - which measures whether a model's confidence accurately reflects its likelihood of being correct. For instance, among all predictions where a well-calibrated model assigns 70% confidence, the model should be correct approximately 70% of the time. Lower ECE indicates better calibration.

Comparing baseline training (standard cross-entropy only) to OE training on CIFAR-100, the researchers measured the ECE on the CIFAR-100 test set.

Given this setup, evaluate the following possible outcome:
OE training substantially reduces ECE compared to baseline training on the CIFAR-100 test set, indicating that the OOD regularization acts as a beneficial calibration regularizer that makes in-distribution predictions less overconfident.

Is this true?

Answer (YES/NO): NO